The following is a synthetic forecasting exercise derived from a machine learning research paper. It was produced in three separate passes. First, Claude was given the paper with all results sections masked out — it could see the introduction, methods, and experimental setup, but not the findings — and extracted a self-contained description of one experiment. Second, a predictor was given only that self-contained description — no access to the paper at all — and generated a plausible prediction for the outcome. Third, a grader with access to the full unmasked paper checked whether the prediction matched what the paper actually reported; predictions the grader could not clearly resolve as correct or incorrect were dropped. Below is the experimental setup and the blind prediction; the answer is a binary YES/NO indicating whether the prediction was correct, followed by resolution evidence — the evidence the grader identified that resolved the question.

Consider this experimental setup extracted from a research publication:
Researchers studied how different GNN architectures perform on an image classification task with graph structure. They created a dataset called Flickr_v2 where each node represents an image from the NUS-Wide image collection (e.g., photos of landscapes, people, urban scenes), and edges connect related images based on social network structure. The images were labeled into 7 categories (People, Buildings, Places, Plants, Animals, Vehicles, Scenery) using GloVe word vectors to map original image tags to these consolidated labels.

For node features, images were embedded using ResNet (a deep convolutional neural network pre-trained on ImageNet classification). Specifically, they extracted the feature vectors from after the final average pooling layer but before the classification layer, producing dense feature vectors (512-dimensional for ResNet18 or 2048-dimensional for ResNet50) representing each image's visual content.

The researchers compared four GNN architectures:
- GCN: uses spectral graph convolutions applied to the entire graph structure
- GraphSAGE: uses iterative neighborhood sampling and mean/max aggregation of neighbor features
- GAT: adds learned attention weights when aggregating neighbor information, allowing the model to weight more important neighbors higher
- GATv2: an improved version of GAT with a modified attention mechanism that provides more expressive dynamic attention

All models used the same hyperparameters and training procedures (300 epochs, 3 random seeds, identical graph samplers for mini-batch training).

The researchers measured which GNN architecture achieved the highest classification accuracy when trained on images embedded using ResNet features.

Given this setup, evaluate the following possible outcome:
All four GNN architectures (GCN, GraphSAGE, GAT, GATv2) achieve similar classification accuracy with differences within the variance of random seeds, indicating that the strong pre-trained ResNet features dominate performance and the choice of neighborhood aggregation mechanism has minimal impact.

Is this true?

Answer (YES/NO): NO